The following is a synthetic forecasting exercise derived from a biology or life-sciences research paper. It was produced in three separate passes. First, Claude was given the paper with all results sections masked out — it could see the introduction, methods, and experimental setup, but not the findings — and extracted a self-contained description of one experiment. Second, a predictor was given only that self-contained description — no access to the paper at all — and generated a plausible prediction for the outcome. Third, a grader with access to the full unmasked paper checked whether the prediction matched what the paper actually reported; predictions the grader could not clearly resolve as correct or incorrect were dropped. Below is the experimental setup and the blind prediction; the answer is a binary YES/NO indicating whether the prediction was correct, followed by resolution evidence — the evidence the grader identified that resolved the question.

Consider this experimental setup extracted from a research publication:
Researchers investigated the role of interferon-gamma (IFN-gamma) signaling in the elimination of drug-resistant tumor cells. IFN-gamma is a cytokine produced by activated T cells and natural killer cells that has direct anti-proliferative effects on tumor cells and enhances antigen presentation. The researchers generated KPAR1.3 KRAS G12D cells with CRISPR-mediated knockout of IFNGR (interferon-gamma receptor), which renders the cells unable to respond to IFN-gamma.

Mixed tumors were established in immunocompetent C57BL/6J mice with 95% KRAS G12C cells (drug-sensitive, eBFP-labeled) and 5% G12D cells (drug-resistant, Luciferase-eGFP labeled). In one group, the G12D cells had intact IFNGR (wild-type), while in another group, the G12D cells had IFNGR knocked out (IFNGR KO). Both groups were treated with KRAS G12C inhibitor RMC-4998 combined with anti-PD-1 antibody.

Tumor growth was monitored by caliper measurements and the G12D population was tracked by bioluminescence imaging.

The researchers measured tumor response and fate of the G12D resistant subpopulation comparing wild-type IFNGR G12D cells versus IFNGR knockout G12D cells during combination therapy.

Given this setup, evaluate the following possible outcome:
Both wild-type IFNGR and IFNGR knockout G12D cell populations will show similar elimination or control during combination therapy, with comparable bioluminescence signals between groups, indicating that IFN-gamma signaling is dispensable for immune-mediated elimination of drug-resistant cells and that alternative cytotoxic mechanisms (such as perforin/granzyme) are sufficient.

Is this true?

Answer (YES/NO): NO